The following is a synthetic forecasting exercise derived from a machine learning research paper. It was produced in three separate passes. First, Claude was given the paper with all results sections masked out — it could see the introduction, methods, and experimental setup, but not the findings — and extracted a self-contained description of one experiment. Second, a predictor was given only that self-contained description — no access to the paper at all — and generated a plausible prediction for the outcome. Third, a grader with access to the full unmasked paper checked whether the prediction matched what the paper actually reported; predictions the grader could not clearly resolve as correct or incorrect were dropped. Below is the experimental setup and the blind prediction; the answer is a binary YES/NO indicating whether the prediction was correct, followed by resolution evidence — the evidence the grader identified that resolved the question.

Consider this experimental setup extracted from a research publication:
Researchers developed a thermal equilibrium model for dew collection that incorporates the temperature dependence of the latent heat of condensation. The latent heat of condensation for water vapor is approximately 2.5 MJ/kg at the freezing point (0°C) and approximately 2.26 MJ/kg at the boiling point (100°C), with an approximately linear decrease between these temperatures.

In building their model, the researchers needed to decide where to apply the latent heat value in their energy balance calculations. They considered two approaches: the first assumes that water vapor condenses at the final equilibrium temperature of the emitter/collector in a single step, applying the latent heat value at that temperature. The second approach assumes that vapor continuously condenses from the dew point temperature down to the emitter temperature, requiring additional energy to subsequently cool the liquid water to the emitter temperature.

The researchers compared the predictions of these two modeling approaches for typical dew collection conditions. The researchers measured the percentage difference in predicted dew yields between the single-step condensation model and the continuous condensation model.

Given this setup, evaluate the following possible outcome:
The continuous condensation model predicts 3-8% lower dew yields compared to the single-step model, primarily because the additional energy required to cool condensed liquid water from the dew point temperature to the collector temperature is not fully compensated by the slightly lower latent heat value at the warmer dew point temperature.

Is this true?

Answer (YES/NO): NO